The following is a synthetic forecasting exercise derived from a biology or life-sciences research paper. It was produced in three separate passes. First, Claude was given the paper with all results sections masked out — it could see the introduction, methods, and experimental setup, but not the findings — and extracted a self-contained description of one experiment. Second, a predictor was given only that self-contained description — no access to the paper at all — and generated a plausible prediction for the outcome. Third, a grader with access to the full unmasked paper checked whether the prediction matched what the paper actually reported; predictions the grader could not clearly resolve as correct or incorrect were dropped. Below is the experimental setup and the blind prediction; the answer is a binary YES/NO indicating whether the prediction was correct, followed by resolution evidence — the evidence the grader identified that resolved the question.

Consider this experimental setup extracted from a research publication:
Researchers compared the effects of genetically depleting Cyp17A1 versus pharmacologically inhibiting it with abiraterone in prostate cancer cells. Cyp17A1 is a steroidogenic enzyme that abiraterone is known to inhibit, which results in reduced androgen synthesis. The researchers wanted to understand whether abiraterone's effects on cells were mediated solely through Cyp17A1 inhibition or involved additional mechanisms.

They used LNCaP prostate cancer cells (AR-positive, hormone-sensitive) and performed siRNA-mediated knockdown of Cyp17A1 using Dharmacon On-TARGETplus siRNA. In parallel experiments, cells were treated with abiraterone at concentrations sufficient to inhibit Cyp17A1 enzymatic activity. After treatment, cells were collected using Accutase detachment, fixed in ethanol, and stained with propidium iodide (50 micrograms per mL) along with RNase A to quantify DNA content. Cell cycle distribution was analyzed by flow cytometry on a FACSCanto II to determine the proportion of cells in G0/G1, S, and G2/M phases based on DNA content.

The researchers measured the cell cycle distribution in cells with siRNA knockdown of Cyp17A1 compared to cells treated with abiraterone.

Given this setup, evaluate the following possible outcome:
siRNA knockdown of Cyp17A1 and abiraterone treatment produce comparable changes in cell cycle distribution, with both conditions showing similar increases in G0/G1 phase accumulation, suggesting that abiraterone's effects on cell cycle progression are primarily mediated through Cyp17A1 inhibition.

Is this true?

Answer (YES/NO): NO